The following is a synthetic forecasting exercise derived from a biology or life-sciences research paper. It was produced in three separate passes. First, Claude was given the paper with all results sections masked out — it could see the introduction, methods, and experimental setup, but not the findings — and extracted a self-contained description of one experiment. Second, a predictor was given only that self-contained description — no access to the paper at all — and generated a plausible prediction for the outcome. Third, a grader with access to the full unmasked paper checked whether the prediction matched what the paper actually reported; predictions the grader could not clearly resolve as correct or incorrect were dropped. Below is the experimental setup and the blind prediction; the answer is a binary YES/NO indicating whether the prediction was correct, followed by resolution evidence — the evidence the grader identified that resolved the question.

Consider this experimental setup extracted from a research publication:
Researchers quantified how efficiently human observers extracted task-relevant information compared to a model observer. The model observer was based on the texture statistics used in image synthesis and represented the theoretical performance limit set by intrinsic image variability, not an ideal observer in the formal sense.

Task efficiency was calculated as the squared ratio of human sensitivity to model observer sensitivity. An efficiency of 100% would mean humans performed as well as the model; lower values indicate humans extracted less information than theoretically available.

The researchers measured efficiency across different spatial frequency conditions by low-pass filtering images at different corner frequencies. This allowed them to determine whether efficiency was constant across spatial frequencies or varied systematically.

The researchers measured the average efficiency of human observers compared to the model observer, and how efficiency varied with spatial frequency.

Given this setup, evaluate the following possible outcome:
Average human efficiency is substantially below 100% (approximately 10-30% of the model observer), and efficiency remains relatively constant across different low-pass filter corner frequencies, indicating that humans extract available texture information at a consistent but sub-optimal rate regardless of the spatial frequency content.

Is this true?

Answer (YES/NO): NO